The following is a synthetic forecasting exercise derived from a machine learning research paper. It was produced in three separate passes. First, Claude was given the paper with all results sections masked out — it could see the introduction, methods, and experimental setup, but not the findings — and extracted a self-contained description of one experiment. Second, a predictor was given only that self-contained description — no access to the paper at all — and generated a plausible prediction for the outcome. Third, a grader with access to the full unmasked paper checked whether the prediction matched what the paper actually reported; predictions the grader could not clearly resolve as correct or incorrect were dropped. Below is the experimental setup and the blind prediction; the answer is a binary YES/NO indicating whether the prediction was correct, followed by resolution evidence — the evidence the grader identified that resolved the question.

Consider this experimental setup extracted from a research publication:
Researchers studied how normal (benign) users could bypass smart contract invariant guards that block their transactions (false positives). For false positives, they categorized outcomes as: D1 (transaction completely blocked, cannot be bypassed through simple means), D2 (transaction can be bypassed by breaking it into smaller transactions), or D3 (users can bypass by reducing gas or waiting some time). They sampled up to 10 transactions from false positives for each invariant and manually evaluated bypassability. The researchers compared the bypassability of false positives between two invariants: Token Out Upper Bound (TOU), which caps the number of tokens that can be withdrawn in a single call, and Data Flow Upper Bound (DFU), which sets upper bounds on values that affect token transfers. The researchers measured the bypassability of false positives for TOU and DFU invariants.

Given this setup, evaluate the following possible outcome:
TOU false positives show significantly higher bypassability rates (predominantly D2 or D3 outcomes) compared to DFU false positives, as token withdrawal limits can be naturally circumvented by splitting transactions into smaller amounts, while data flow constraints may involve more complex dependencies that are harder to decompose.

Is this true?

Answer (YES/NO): NO